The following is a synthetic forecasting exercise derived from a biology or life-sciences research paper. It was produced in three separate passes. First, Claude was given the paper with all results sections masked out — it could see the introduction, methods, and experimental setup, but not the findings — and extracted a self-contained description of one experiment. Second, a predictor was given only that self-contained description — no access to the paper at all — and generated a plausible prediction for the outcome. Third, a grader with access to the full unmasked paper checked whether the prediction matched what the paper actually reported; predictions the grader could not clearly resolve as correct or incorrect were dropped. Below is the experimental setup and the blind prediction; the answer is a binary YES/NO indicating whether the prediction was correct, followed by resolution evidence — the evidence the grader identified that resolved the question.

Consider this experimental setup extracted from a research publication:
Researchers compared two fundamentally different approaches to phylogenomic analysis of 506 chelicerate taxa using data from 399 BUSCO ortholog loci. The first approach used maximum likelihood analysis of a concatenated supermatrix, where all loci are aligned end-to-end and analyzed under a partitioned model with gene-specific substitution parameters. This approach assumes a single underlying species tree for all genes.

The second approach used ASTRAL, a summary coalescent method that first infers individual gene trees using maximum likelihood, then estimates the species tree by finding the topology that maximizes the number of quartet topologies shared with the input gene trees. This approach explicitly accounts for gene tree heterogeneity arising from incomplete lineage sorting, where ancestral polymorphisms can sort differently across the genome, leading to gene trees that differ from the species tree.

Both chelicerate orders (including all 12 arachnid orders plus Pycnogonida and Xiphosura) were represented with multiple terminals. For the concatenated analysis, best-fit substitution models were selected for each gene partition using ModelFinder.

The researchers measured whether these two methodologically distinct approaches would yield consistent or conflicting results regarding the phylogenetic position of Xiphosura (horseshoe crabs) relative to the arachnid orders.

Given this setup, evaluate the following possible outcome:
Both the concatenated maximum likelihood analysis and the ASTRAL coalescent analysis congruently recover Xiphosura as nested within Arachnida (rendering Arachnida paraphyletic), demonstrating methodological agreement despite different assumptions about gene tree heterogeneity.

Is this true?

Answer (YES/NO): YES